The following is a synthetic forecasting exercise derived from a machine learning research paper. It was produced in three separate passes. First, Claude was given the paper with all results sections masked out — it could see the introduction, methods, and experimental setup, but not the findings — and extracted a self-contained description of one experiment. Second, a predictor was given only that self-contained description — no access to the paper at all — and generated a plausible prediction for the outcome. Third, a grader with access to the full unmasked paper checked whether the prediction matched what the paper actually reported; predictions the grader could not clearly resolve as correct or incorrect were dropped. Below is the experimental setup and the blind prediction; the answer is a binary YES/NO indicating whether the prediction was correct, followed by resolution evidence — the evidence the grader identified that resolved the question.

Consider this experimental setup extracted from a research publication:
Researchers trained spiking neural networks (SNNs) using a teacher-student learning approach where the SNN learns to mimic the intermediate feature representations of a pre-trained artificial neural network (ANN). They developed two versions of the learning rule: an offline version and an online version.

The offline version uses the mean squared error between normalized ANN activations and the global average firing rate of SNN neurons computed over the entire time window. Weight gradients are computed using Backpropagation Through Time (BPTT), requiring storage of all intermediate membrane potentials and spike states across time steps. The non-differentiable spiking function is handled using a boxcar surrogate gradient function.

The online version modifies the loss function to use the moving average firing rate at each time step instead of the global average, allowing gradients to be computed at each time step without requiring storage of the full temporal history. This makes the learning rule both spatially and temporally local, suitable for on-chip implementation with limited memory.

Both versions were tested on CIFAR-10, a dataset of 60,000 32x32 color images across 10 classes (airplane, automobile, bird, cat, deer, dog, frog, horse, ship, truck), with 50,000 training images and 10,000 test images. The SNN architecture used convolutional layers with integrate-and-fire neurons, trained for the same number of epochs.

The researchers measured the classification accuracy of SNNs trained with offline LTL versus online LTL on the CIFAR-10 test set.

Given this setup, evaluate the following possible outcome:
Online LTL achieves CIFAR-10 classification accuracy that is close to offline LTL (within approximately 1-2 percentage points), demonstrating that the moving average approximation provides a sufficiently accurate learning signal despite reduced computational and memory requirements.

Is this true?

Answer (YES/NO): YES